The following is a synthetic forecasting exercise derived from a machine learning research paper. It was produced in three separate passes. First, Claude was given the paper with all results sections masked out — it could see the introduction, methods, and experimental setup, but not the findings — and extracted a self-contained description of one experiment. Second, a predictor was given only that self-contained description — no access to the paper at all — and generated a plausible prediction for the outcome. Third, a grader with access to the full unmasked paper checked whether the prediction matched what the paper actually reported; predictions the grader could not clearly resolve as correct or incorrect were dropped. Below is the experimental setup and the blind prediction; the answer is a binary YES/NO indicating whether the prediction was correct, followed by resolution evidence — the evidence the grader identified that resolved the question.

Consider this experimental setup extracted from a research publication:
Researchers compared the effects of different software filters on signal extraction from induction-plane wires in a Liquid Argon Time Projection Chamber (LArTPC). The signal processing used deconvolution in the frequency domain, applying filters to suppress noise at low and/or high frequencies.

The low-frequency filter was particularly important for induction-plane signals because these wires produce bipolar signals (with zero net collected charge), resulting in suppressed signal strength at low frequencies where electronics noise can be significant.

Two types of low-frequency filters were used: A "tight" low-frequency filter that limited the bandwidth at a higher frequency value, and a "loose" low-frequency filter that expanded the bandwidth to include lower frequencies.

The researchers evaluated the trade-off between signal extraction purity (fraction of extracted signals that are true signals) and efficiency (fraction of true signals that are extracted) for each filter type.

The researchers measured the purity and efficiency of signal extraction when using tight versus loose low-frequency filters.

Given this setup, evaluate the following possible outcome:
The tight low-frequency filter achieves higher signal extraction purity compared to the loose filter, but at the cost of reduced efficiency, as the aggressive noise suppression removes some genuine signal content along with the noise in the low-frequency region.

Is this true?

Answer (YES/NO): YES